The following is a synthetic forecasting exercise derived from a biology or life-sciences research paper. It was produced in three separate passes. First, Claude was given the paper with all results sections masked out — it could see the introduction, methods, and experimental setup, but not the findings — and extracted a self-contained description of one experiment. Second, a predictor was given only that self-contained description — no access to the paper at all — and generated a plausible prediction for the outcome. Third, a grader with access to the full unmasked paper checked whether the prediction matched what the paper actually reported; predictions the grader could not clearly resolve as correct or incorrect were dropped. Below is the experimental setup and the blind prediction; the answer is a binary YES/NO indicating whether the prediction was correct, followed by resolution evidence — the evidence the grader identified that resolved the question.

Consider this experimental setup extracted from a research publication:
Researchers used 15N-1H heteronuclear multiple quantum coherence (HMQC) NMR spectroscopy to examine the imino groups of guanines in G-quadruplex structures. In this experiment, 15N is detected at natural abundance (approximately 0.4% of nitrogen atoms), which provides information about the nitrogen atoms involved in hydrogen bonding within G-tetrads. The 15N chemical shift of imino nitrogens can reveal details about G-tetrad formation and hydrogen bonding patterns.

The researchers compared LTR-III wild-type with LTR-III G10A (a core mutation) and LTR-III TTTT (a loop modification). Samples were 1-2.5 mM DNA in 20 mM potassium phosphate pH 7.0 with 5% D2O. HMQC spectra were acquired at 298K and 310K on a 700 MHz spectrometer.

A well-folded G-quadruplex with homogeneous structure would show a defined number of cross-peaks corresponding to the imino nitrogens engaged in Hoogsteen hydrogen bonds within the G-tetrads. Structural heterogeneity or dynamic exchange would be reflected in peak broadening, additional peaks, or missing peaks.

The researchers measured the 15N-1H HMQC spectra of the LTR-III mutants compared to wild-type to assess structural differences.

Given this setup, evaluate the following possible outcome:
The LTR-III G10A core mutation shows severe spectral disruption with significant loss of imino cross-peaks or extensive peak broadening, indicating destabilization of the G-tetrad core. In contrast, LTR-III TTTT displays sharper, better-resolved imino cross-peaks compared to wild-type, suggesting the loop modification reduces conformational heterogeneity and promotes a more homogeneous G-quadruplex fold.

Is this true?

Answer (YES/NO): NO